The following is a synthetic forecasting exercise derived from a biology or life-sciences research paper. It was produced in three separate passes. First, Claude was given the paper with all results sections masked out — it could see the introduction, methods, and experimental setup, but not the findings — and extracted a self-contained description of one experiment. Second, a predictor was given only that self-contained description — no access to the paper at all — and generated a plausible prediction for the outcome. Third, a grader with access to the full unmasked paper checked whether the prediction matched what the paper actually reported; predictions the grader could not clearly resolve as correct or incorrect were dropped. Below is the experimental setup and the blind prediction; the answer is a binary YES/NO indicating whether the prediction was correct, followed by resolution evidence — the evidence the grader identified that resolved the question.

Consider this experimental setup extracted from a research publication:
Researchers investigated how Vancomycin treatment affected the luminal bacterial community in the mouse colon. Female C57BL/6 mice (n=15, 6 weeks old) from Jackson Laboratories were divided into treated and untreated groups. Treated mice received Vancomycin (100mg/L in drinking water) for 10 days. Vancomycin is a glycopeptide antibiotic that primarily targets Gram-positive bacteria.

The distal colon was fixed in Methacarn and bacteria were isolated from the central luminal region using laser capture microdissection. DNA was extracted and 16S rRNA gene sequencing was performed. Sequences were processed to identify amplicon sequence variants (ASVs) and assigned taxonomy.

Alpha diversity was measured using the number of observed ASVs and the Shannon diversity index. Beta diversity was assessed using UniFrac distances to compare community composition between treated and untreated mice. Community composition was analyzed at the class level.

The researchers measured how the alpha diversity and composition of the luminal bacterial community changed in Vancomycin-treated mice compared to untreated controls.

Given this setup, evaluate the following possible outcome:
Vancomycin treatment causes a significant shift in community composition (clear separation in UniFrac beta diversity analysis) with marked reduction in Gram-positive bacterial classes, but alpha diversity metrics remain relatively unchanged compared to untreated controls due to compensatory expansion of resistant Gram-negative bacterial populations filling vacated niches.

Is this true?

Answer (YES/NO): NO